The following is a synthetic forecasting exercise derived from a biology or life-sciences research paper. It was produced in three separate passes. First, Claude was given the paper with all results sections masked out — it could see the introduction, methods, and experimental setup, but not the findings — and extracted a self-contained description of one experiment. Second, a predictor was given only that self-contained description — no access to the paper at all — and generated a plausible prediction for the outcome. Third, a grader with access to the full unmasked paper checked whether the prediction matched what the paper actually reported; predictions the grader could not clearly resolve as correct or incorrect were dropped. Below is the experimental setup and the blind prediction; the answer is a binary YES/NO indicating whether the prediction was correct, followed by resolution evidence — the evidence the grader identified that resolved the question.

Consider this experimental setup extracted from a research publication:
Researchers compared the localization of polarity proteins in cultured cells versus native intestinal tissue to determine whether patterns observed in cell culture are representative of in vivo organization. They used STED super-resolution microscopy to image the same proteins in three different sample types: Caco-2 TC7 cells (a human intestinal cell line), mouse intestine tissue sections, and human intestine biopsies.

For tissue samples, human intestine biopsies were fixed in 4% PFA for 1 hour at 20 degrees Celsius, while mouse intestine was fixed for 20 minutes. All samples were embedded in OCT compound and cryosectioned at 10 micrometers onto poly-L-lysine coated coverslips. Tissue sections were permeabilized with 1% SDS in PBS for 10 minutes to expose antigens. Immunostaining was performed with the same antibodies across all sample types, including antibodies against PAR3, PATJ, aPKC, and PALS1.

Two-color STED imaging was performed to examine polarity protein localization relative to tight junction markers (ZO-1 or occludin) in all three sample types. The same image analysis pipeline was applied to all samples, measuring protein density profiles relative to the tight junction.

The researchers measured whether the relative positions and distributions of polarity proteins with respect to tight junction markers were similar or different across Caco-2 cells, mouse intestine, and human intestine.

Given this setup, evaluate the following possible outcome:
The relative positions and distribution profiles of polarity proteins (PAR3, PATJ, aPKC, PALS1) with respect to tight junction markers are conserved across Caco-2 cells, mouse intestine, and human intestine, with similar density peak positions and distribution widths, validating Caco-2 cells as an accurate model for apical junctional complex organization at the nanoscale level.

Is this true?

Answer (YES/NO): YES